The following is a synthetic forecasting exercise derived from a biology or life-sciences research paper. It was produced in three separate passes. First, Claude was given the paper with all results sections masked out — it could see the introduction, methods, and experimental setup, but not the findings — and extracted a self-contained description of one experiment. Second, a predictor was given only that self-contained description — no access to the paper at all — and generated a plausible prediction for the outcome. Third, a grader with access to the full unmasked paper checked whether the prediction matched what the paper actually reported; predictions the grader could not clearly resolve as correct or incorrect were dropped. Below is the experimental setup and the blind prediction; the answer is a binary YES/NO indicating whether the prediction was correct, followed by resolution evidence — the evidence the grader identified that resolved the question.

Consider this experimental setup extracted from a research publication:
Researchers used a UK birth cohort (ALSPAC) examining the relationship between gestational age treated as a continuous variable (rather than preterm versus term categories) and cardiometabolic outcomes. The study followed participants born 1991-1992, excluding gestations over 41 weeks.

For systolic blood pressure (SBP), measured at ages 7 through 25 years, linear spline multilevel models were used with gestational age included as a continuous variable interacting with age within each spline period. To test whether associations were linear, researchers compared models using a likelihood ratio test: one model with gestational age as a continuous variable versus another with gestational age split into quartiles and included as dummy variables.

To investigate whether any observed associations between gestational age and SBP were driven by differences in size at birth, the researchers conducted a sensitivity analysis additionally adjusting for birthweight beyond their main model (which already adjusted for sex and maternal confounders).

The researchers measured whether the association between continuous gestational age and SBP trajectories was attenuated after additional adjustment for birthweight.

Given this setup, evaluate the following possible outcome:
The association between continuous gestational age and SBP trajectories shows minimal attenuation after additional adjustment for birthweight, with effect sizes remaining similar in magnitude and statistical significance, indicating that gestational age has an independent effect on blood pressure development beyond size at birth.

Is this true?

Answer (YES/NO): YES